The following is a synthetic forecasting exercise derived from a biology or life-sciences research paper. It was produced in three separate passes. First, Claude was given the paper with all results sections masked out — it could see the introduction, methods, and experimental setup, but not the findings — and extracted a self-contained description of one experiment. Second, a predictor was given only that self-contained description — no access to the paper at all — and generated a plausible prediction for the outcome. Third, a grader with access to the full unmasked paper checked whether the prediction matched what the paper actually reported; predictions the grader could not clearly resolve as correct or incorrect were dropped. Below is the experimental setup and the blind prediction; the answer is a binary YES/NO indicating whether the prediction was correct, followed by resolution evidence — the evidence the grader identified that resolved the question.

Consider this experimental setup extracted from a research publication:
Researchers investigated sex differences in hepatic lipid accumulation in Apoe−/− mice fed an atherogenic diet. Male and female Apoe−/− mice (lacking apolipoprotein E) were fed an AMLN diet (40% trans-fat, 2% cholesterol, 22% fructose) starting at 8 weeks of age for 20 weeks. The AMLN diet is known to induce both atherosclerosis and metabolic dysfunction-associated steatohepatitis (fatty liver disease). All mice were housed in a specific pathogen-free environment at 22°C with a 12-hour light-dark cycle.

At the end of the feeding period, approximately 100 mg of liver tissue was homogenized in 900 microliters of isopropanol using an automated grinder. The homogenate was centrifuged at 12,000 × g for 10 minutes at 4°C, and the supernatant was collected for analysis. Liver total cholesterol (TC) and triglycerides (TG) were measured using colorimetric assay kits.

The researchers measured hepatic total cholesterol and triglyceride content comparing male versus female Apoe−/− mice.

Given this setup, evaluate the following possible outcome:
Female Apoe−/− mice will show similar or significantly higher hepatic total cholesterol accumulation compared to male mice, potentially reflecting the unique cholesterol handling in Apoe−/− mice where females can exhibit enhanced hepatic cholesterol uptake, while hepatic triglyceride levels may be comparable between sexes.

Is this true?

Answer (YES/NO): NO